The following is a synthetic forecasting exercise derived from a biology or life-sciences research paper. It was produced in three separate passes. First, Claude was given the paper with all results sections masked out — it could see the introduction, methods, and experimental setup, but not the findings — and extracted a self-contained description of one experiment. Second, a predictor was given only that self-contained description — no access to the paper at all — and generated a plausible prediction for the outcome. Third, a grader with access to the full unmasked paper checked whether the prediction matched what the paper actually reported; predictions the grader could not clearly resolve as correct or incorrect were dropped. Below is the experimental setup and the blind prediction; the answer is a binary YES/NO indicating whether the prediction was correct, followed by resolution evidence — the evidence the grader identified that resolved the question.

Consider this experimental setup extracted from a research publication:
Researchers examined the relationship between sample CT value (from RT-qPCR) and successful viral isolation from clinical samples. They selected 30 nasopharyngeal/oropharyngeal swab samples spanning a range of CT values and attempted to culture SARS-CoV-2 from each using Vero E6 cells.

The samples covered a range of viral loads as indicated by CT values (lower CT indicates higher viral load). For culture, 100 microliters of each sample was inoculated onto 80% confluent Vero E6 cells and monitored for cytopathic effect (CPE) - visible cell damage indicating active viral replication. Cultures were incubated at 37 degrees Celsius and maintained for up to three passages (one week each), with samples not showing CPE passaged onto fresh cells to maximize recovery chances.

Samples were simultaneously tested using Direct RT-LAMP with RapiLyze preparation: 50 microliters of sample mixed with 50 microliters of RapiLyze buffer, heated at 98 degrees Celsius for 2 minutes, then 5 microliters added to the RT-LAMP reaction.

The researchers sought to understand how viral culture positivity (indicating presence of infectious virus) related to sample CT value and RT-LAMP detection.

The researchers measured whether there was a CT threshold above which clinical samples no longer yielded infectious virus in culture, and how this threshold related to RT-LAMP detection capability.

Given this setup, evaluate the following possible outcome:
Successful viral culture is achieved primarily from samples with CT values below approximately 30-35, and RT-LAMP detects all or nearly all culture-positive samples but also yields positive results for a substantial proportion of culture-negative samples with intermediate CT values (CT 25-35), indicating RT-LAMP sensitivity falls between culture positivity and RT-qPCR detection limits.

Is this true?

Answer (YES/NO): NO